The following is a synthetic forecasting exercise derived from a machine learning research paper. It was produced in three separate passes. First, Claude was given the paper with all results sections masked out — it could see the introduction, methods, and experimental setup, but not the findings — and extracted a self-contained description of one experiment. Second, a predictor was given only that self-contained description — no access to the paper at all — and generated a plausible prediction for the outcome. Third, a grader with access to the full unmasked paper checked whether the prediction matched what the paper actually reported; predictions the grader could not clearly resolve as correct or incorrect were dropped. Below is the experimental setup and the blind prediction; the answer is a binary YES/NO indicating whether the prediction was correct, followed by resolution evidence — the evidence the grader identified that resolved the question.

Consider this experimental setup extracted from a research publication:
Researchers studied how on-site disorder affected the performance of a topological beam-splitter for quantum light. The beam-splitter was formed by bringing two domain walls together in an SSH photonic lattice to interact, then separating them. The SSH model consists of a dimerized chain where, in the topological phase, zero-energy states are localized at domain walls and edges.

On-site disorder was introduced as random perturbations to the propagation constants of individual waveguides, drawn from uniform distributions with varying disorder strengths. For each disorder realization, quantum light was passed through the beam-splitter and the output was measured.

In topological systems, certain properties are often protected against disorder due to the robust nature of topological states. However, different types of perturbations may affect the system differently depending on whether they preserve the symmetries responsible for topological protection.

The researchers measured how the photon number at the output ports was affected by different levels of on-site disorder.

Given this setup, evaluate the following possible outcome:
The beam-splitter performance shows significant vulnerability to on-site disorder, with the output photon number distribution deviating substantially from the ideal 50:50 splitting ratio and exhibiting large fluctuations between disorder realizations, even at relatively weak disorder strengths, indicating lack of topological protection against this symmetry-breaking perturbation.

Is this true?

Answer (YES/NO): YES